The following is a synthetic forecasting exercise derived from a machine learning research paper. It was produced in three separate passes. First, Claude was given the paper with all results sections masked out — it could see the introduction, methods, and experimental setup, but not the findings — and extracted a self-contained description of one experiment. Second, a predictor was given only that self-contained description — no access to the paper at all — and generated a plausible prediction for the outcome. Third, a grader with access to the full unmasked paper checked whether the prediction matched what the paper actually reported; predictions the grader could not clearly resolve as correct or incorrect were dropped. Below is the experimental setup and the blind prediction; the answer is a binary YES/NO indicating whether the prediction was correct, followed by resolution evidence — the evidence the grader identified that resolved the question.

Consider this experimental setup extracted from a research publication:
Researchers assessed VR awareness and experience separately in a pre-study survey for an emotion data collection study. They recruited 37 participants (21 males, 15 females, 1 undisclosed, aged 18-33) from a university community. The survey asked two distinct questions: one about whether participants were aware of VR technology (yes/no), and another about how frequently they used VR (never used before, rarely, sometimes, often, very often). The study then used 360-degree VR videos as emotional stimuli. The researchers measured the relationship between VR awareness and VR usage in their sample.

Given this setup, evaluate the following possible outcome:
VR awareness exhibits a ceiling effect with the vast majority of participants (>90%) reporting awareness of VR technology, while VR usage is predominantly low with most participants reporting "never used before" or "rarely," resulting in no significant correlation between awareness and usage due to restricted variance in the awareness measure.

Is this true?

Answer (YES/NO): NO